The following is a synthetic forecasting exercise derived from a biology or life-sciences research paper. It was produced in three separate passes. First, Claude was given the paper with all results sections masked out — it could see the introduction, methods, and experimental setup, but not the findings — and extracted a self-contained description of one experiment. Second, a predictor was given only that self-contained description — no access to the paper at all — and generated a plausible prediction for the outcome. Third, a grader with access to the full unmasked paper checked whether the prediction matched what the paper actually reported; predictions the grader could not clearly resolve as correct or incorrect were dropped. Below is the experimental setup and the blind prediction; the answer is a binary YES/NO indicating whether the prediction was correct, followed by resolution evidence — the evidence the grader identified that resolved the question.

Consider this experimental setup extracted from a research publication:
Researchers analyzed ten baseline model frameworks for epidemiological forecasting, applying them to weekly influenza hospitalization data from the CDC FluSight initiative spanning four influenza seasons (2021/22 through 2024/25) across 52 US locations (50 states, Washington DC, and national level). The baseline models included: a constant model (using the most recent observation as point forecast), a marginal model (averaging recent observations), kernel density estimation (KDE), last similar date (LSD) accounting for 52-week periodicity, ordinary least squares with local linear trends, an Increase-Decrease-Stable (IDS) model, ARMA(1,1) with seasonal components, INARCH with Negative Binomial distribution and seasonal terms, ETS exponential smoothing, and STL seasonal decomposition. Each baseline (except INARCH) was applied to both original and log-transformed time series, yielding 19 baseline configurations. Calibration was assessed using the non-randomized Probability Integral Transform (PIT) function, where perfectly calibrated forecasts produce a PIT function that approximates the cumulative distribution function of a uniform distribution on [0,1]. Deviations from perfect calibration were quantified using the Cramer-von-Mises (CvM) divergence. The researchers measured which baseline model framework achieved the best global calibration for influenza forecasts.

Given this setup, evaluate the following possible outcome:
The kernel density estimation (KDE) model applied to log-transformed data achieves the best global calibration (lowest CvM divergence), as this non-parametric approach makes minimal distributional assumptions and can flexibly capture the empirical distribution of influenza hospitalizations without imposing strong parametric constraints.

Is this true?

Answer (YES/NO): NO